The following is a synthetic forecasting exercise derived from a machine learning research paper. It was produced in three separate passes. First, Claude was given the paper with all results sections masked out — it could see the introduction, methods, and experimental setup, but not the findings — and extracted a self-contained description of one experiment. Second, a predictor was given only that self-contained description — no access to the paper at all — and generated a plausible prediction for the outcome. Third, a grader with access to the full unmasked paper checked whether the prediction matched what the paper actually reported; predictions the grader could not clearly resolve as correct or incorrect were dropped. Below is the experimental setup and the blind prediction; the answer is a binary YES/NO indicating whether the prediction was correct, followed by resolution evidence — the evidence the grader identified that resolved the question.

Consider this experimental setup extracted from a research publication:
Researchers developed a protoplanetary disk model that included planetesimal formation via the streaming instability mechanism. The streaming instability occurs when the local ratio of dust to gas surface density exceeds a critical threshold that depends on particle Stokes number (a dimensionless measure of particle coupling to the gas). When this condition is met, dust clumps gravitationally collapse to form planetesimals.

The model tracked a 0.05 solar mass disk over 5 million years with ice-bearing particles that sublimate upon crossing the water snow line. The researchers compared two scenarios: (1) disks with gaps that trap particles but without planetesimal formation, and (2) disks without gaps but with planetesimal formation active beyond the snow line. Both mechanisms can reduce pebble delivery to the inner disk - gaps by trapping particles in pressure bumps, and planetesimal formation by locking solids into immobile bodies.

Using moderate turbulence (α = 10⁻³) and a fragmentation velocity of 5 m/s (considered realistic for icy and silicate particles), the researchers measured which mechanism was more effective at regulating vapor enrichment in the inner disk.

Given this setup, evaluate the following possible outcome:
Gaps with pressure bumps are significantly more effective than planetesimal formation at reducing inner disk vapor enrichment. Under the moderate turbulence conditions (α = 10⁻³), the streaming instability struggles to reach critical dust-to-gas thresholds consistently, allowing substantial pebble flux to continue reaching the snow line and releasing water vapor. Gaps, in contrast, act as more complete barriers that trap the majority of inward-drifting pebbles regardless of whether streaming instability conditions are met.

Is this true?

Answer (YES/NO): YES